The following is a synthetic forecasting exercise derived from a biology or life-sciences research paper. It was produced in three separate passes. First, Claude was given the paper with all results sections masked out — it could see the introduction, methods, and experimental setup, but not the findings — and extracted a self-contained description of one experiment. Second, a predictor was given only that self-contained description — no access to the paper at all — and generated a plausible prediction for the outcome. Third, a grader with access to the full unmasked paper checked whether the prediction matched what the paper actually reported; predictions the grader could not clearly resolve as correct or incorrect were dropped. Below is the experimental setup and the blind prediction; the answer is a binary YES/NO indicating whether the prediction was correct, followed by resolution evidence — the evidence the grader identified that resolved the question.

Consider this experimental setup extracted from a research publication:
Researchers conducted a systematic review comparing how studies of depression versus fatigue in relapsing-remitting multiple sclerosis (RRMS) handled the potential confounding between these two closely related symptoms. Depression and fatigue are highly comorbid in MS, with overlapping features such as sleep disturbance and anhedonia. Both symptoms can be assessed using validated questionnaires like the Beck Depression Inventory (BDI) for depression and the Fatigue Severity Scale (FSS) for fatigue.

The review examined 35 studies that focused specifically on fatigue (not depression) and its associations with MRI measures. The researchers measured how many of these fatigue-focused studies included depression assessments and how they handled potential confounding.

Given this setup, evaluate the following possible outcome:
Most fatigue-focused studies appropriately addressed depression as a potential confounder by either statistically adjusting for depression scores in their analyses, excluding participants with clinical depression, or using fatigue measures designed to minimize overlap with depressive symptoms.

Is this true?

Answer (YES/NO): YES